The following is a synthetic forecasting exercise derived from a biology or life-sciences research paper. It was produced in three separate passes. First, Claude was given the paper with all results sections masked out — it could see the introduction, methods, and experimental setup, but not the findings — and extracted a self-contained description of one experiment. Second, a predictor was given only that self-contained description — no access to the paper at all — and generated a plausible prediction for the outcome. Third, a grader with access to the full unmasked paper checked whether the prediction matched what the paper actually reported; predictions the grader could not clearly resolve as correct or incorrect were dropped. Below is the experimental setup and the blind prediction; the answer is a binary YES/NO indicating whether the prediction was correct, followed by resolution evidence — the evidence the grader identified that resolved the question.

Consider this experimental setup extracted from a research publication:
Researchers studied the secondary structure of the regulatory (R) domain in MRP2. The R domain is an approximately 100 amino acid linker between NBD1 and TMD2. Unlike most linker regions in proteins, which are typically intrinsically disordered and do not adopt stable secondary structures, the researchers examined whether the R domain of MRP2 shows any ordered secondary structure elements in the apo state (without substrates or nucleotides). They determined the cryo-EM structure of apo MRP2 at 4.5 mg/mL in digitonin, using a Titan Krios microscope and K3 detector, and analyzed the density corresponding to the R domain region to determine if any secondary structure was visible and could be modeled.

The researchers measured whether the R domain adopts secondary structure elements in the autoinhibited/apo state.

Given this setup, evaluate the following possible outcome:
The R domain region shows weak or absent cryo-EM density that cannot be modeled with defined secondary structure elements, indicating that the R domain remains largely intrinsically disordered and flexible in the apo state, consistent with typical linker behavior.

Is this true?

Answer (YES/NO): NO